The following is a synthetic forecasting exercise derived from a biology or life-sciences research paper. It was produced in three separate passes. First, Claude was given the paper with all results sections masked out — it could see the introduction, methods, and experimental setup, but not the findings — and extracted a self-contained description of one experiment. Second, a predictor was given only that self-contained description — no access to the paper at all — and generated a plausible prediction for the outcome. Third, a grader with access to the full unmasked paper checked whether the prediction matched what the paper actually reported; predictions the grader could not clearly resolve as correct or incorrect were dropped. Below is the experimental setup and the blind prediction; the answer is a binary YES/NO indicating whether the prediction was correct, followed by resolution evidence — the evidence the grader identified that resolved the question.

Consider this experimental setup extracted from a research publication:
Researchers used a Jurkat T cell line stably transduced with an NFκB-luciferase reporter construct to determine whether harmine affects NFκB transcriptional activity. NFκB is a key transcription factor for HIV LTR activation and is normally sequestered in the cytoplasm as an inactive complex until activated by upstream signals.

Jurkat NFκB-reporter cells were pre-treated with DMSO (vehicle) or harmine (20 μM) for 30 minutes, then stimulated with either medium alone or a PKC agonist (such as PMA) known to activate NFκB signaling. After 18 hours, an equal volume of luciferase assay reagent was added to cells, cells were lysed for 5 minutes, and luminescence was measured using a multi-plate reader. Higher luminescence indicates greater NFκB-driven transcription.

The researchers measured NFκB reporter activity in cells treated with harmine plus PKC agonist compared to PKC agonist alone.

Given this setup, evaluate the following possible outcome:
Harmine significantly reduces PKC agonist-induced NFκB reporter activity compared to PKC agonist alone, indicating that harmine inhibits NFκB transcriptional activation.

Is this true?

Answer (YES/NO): NO